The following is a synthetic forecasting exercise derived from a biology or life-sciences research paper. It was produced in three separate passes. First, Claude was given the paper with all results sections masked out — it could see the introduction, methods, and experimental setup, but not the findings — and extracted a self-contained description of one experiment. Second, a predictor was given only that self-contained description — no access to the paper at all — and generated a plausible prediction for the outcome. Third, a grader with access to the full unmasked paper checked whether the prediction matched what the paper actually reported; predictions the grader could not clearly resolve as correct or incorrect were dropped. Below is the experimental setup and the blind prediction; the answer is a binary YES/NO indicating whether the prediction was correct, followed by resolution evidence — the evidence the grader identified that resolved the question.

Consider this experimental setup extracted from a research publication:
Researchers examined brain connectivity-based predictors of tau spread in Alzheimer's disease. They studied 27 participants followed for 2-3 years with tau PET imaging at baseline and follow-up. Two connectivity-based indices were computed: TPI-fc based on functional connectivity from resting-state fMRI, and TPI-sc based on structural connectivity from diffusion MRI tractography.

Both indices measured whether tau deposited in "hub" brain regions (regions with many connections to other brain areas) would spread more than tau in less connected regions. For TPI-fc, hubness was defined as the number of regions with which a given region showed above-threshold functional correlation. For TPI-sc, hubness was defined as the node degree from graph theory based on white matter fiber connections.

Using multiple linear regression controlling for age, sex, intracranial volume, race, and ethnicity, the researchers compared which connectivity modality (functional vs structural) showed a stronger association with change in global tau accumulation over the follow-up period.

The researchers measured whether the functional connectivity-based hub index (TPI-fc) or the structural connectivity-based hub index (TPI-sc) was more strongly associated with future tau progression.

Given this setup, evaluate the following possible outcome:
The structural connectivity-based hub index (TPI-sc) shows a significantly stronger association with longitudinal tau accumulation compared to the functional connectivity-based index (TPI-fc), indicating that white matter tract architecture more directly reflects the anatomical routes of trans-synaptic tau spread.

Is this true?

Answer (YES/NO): NO